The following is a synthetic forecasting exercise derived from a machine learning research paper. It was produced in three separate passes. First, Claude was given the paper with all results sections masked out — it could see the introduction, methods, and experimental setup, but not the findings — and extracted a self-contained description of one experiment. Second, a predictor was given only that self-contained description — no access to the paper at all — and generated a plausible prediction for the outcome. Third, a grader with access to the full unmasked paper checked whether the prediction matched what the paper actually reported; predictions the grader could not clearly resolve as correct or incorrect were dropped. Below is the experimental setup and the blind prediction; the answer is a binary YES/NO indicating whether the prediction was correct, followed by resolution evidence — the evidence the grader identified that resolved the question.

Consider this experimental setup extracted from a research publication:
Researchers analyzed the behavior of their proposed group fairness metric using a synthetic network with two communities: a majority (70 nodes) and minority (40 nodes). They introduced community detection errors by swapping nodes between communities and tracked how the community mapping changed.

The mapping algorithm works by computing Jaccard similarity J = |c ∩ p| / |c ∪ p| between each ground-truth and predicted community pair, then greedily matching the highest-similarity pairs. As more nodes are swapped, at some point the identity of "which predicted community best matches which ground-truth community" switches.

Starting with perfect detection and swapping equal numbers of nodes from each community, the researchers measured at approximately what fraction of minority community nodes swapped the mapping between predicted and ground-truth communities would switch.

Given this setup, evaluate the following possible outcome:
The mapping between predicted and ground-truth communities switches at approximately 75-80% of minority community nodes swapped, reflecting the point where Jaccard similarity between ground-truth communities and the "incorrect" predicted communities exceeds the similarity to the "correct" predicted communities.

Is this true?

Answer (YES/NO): YES